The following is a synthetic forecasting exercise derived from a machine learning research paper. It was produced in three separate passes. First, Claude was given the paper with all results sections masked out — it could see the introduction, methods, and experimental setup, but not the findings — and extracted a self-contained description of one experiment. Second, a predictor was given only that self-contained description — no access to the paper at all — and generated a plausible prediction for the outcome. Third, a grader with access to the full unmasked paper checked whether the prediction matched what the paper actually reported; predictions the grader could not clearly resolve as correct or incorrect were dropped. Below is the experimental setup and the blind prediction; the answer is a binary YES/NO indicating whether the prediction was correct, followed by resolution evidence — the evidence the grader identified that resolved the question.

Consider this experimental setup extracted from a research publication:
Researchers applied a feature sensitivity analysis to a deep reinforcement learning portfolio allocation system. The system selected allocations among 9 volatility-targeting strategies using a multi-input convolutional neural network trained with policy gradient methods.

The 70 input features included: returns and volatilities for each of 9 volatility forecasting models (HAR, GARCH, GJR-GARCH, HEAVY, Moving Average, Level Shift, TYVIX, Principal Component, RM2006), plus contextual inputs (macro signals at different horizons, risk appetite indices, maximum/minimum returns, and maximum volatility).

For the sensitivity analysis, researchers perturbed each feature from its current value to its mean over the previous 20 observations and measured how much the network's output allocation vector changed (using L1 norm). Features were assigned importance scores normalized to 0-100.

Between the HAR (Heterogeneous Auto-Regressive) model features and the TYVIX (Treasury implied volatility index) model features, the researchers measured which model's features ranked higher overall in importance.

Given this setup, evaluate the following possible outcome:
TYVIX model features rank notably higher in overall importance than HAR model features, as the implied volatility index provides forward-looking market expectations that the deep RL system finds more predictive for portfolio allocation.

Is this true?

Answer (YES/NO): NO